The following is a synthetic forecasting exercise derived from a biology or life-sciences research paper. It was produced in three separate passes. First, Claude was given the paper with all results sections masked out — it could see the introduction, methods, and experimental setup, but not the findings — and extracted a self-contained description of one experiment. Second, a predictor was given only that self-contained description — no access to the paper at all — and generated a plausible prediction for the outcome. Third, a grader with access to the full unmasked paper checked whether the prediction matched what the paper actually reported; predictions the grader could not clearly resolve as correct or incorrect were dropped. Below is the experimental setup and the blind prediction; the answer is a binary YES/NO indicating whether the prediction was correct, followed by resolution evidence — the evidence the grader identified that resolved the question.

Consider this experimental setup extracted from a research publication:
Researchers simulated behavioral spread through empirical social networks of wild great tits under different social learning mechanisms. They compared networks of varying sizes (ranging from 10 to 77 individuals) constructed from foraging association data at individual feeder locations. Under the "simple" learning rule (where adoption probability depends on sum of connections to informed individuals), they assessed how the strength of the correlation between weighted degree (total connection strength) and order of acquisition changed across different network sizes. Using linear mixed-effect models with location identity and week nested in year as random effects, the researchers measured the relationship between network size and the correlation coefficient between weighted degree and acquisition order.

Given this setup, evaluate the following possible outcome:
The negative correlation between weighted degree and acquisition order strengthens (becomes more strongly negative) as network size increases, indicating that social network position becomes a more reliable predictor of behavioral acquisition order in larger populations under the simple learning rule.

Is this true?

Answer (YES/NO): YES